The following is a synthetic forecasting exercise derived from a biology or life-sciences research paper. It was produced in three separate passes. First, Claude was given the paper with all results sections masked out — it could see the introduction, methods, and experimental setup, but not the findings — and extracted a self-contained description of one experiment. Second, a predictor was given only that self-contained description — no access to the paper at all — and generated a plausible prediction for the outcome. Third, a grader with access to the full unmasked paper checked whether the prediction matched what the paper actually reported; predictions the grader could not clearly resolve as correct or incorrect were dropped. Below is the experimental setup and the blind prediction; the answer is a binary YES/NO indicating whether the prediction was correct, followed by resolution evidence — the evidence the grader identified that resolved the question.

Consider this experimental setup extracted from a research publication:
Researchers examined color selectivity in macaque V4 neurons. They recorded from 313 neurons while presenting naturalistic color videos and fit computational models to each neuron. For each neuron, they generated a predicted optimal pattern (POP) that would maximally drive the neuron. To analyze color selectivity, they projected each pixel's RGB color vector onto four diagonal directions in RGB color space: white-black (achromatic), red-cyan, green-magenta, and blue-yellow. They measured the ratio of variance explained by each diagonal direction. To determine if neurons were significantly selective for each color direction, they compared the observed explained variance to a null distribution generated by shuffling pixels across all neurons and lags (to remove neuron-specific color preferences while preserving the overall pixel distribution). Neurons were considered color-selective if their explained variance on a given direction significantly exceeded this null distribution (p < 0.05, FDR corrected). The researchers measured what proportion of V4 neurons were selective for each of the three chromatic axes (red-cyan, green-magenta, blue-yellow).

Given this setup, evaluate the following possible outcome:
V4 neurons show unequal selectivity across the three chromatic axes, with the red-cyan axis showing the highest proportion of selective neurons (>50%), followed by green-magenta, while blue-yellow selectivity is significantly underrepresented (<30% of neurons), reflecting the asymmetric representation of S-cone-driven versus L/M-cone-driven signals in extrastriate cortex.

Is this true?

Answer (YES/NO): NO